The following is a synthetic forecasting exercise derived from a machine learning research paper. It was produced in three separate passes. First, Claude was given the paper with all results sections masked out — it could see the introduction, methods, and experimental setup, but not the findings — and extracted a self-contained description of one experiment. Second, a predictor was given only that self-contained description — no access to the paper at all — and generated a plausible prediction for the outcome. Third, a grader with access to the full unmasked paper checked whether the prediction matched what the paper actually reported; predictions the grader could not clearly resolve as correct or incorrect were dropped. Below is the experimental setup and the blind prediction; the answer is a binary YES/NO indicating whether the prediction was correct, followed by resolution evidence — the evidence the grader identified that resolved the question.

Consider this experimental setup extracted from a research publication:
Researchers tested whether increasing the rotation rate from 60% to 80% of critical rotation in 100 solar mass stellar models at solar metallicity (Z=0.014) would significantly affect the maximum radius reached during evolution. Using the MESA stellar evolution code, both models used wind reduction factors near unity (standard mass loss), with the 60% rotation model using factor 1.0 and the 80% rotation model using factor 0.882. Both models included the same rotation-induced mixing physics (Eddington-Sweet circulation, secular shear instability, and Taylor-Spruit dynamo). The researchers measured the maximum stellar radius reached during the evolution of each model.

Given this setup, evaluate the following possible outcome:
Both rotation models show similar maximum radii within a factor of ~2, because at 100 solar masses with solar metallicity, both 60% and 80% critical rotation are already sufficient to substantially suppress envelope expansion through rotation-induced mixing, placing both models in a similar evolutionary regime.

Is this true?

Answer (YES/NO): YES